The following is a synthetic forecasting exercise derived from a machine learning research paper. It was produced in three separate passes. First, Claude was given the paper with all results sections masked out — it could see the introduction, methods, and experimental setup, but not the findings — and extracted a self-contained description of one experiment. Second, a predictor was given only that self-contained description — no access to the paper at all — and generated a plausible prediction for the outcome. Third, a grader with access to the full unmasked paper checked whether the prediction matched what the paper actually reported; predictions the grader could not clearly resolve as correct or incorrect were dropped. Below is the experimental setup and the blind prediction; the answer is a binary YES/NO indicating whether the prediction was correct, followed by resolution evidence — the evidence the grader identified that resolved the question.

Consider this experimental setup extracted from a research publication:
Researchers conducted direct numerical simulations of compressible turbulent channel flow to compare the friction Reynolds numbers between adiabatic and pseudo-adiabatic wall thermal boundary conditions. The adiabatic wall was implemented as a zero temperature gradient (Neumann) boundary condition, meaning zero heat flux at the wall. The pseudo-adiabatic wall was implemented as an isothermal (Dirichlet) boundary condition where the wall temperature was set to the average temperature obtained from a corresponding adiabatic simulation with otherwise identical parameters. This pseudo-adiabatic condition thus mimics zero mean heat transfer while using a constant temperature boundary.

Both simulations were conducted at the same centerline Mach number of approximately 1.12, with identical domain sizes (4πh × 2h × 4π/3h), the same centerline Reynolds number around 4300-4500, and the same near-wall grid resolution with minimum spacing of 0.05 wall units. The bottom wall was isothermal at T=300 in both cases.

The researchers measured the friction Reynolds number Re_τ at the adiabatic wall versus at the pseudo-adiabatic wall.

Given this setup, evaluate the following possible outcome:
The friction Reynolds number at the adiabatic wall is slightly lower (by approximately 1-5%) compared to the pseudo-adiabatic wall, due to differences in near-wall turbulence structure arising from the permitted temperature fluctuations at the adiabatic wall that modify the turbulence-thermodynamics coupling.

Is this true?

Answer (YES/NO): YES